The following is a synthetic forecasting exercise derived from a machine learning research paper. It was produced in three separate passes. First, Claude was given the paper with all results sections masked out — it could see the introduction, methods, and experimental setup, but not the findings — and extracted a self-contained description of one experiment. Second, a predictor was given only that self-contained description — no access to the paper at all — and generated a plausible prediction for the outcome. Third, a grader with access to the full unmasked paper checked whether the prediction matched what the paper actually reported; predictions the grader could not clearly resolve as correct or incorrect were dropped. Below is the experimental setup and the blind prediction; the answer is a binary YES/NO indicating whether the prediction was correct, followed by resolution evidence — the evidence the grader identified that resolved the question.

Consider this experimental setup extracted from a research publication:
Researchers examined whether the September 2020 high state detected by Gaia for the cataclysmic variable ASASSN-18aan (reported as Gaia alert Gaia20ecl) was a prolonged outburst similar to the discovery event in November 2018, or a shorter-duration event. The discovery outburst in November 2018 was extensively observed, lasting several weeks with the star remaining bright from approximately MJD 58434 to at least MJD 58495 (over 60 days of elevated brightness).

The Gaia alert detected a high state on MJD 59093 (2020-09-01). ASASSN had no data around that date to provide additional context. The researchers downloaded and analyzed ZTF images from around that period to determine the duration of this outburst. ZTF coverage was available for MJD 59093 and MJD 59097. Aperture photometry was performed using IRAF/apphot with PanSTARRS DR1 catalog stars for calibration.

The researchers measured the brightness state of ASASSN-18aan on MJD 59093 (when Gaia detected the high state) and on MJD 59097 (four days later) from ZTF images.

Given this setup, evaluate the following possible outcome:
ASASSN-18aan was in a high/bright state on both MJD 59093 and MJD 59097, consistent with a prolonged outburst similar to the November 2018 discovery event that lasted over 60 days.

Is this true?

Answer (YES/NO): NO